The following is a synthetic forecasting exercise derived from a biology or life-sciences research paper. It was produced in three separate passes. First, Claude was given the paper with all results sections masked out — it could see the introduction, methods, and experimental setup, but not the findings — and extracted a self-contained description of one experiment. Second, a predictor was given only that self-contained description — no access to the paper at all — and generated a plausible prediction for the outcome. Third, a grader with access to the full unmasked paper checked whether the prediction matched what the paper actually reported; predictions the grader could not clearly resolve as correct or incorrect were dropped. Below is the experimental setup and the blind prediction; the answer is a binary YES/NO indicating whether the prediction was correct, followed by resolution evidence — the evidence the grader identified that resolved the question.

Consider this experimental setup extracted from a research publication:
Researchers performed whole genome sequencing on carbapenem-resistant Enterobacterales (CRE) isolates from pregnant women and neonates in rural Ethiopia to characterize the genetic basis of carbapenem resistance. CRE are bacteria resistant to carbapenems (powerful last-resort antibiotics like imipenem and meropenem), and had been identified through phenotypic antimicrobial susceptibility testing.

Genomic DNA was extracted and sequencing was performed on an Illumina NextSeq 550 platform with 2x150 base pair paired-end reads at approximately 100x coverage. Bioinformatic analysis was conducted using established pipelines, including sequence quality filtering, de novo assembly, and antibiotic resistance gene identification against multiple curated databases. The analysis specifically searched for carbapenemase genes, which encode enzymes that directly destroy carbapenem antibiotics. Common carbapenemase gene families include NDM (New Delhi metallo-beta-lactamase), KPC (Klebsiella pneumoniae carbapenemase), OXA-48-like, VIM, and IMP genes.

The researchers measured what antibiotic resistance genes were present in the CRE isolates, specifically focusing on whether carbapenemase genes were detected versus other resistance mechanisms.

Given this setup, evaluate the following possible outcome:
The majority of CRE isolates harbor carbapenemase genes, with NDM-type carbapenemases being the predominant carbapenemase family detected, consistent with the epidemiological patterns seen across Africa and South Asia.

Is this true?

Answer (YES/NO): NO